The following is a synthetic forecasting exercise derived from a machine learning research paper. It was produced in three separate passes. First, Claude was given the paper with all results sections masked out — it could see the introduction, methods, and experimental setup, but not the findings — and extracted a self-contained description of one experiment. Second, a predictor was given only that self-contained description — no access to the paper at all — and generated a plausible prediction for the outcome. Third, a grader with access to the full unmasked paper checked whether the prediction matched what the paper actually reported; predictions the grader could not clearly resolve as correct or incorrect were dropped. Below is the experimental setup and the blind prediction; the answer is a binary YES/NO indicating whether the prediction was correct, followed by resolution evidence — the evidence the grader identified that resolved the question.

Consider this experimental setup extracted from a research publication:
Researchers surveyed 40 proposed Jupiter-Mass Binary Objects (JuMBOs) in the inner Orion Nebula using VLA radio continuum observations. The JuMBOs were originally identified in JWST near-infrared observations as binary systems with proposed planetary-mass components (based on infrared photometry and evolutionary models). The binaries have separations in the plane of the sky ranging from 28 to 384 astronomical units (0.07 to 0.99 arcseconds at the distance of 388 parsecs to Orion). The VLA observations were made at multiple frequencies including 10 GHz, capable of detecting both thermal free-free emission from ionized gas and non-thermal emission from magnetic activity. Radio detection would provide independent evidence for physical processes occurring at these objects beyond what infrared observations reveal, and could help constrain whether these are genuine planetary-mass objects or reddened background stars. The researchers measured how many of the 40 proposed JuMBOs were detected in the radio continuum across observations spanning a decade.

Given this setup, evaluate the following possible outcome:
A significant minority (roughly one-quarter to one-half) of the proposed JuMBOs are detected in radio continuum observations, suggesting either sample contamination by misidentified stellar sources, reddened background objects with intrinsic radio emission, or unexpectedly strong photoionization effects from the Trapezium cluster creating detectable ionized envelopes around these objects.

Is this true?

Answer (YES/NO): NO